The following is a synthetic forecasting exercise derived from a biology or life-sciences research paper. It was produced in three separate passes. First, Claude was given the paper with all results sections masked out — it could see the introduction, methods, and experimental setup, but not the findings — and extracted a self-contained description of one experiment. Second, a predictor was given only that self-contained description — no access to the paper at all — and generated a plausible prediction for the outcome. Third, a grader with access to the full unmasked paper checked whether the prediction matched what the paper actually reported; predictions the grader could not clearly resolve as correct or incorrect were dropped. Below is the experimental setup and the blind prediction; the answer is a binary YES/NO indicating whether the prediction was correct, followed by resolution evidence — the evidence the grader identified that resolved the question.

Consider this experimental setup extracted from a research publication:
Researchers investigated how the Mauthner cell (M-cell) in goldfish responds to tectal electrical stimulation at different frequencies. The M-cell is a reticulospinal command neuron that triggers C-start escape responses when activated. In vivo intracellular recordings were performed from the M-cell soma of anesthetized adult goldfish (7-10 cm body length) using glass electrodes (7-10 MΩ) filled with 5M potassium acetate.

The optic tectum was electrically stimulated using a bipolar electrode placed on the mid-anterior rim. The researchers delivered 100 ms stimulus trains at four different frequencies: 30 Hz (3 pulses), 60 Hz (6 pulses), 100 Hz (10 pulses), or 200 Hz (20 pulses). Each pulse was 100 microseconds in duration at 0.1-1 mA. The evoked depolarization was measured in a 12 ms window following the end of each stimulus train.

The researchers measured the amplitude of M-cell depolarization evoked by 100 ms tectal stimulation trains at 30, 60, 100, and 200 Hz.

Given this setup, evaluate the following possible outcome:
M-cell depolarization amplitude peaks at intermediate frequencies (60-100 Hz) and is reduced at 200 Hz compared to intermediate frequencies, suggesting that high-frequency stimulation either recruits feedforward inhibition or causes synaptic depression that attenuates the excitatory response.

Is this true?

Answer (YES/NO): NO